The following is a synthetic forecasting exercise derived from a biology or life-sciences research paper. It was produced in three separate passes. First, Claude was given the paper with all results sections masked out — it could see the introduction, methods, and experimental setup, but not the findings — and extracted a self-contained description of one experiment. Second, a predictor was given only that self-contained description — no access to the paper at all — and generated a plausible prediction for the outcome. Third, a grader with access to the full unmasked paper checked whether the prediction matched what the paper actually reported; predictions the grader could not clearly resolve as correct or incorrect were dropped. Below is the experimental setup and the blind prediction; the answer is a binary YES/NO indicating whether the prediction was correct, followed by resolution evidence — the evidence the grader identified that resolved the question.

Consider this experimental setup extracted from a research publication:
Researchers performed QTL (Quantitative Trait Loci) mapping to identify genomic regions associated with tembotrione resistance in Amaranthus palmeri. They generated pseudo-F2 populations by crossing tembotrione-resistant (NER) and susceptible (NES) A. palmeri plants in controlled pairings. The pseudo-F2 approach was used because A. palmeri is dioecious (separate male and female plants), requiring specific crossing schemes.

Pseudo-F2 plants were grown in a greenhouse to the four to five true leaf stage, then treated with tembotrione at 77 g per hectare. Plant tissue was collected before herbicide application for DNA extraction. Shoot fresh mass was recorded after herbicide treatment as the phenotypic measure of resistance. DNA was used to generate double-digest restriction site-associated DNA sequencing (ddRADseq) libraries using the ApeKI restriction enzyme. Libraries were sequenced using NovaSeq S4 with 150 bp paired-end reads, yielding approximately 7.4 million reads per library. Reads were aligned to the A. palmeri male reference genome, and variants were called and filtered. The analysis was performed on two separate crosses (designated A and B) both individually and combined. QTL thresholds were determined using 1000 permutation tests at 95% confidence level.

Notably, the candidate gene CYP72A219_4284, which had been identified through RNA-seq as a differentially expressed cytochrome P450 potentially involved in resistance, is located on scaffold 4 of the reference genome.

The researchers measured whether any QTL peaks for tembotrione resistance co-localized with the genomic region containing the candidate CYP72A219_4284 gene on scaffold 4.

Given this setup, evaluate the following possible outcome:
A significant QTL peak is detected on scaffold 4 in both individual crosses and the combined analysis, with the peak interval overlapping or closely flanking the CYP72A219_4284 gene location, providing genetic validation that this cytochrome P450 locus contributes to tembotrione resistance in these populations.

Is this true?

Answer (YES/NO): NO